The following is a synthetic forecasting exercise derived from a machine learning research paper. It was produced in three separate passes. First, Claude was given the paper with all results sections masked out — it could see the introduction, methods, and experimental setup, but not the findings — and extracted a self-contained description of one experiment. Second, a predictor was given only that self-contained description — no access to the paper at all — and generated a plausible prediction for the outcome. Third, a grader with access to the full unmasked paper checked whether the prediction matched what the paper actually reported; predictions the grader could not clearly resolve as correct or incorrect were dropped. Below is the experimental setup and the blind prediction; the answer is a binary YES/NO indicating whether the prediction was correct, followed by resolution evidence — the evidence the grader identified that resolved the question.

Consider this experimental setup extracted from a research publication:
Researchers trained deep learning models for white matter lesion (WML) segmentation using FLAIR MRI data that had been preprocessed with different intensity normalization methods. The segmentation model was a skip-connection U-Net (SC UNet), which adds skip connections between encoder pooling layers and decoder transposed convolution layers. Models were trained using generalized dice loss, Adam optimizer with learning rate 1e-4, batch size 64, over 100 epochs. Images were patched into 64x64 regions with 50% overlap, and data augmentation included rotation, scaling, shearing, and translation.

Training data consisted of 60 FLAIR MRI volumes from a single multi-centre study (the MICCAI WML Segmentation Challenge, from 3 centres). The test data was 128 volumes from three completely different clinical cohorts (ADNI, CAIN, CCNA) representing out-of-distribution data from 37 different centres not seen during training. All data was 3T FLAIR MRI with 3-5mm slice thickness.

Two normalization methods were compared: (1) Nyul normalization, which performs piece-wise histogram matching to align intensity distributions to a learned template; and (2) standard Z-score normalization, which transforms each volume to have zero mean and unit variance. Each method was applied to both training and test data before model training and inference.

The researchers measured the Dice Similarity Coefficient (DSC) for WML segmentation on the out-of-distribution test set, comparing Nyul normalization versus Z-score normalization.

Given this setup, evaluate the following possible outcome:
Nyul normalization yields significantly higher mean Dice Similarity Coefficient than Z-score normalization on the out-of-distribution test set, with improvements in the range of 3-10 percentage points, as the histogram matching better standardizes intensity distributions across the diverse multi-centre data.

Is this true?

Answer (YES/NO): NO